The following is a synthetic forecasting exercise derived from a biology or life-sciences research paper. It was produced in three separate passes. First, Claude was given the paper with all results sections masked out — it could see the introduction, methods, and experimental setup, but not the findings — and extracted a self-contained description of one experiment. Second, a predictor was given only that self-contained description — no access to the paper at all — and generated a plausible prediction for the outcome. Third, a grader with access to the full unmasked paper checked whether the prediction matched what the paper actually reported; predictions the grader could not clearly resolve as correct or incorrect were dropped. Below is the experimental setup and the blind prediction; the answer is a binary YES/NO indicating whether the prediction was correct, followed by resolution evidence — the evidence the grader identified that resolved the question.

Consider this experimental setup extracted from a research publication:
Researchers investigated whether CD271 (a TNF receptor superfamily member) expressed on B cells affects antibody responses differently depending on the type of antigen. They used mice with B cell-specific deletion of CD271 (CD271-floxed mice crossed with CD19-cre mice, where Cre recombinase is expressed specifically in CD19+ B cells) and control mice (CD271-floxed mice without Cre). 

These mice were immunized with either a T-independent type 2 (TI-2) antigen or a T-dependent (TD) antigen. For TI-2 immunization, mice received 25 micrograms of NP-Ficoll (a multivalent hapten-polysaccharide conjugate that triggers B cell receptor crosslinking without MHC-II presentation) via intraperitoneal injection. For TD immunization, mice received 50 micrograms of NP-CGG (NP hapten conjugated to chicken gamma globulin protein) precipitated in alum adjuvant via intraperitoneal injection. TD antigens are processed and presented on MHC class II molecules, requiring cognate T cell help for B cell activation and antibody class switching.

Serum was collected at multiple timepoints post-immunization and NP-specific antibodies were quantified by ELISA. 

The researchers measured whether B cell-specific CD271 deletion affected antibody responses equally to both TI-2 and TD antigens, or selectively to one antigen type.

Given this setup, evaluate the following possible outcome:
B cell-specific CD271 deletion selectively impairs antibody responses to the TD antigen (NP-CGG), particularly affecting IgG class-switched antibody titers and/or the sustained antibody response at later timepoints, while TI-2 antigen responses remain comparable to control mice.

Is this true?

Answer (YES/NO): NO